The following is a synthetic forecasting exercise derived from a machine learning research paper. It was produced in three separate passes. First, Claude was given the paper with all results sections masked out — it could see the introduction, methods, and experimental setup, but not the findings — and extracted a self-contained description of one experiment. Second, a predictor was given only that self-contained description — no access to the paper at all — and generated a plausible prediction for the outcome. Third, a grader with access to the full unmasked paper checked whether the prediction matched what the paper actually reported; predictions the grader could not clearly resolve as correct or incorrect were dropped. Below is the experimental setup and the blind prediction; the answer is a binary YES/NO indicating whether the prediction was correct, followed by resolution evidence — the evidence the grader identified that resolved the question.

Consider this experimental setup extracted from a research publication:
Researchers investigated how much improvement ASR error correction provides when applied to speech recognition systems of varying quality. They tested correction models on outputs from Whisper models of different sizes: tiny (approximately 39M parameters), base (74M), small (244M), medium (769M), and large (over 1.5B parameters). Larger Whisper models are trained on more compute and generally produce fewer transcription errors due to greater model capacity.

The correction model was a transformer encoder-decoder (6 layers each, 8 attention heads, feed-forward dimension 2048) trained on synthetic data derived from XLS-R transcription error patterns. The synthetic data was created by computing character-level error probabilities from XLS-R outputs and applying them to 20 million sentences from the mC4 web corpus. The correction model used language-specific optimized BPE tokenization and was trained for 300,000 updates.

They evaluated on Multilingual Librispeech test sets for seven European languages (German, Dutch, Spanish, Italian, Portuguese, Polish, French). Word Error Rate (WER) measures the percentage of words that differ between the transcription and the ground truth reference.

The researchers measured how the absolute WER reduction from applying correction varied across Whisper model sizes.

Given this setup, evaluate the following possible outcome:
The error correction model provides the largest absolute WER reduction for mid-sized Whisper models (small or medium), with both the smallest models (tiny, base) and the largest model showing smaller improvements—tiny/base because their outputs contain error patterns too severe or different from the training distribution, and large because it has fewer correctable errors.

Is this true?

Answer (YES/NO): NO